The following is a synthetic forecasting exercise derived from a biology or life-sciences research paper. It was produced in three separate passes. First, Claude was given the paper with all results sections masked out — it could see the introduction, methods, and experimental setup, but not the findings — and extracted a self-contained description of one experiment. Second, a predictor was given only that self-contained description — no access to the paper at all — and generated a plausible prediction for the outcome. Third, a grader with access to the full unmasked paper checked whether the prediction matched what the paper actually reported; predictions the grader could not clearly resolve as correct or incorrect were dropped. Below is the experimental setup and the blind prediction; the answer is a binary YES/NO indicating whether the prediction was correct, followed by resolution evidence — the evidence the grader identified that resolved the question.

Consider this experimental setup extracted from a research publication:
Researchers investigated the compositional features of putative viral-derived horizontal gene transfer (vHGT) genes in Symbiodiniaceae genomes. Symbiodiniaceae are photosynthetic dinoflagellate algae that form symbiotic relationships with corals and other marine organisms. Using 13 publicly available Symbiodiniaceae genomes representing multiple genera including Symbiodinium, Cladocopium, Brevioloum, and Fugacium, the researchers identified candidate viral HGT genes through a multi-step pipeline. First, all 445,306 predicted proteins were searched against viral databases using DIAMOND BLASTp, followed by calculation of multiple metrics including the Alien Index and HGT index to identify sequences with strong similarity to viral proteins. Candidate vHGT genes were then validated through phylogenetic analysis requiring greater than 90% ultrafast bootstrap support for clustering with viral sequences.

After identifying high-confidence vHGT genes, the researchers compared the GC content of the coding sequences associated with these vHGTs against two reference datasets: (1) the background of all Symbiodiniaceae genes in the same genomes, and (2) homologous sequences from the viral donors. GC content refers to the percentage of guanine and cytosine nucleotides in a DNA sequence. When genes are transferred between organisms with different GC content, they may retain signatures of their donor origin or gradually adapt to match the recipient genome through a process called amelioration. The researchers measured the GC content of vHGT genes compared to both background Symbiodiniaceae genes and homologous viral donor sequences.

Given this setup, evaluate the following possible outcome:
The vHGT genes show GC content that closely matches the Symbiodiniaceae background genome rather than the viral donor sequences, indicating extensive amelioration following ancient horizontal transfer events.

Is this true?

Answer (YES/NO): NO